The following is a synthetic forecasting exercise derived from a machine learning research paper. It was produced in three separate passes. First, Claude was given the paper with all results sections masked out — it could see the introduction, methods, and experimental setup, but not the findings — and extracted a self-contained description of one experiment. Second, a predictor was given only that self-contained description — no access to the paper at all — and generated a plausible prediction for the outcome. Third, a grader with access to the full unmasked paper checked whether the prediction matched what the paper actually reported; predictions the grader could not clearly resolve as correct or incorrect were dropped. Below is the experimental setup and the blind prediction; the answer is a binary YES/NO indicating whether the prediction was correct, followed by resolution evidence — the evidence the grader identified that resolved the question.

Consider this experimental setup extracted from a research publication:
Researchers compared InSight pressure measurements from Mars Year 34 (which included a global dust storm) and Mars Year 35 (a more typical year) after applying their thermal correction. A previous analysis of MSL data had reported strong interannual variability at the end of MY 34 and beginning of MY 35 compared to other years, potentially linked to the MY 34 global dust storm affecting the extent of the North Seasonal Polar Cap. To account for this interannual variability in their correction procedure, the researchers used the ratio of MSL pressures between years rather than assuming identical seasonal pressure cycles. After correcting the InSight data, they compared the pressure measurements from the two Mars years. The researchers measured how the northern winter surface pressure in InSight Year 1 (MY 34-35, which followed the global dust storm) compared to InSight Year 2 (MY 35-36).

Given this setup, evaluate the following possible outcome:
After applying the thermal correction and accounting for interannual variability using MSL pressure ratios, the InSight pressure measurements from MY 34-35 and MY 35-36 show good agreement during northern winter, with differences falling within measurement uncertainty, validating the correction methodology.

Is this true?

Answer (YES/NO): NO